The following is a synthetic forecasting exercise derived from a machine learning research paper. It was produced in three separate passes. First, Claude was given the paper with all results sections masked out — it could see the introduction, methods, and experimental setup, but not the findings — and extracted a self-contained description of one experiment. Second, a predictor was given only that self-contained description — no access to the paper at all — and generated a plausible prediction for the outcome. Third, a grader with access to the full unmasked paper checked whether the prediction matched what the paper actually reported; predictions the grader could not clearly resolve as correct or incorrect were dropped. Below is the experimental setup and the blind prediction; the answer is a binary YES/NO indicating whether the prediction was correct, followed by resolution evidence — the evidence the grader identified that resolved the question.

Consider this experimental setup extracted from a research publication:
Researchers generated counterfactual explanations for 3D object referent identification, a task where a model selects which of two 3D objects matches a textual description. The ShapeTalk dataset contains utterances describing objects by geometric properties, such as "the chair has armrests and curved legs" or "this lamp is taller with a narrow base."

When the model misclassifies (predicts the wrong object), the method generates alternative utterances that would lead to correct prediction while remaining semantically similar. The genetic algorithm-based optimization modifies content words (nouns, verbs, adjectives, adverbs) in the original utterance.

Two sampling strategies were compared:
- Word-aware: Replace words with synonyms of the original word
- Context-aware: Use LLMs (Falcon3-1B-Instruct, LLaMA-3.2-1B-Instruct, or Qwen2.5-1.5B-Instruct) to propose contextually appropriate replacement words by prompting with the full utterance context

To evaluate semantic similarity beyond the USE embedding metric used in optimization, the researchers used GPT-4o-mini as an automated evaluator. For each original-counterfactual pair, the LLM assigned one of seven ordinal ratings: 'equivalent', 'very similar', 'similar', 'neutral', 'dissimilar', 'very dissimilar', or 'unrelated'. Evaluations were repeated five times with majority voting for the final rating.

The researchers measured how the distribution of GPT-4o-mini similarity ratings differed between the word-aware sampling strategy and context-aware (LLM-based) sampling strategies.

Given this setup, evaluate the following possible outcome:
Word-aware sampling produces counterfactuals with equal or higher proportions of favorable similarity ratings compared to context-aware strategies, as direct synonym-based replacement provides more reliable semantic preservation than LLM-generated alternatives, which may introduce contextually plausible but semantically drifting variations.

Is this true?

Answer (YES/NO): NO